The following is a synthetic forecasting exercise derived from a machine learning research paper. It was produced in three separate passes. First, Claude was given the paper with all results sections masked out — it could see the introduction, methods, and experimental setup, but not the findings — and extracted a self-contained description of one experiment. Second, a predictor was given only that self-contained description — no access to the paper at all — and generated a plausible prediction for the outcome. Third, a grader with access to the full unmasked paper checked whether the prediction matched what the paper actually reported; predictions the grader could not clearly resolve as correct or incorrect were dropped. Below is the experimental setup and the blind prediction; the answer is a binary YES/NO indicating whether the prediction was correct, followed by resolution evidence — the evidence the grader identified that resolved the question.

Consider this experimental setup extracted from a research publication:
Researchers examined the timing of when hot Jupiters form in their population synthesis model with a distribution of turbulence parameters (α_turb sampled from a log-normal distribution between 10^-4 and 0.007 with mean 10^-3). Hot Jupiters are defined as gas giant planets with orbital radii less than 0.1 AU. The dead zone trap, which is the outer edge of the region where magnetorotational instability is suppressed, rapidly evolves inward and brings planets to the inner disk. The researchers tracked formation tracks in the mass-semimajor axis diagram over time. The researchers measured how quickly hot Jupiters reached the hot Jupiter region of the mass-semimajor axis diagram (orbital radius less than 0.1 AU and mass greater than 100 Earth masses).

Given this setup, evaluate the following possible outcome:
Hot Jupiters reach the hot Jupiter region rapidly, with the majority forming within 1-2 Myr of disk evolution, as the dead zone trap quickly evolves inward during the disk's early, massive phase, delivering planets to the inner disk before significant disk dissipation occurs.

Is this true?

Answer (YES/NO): YES